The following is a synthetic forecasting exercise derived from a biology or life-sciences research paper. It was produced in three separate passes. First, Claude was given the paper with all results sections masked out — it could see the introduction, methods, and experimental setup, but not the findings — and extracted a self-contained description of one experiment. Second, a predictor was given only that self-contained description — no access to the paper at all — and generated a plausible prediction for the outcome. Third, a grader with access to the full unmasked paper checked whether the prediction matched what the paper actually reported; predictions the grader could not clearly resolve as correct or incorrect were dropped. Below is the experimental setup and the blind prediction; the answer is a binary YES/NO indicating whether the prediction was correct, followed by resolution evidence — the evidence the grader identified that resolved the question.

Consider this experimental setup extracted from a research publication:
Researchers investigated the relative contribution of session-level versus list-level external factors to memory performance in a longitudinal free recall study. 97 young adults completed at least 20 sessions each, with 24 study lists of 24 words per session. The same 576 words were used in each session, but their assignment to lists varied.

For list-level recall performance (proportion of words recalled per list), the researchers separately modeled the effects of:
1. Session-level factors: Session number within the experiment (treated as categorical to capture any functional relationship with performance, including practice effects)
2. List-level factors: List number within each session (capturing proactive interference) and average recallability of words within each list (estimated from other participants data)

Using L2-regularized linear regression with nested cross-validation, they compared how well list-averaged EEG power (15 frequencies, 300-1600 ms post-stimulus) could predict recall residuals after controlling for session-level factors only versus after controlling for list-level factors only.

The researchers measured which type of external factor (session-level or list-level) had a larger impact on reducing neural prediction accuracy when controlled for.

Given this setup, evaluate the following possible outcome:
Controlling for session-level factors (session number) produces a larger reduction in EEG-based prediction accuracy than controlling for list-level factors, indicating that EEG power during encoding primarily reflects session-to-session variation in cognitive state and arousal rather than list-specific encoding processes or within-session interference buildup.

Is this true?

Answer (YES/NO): NO